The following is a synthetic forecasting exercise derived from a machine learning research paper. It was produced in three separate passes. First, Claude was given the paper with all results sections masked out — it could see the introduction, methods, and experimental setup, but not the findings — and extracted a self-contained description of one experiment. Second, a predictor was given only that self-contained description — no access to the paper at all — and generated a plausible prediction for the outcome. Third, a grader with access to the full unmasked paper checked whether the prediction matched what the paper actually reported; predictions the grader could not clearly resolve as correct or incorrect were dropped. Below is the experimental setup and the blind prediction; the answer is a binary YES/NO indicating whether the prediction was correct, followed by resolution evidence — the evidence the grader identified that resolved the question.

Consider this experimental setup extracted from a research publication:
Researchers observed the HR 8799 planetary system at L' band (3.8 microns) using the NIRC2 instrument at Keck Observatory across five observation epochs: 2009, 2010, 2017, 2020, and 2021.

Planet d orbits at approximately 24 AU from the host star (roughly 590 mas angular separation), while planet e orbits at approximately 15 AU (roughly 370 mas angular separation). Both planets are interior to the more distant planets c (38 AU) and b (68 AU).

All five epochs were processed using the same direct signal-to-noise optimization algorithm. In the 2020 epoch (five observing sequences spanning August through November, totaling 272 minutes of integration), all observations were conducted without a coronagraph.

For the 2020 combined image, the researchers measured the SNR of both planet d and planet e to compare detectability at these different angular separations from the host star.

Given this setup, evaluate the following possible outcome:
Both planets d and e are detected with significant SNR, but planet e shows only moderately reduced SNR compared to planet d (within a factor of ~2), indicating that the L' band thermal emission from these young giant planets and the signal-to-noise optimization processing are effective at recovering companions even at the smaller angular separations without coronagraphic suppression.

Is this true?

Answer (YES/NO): NO